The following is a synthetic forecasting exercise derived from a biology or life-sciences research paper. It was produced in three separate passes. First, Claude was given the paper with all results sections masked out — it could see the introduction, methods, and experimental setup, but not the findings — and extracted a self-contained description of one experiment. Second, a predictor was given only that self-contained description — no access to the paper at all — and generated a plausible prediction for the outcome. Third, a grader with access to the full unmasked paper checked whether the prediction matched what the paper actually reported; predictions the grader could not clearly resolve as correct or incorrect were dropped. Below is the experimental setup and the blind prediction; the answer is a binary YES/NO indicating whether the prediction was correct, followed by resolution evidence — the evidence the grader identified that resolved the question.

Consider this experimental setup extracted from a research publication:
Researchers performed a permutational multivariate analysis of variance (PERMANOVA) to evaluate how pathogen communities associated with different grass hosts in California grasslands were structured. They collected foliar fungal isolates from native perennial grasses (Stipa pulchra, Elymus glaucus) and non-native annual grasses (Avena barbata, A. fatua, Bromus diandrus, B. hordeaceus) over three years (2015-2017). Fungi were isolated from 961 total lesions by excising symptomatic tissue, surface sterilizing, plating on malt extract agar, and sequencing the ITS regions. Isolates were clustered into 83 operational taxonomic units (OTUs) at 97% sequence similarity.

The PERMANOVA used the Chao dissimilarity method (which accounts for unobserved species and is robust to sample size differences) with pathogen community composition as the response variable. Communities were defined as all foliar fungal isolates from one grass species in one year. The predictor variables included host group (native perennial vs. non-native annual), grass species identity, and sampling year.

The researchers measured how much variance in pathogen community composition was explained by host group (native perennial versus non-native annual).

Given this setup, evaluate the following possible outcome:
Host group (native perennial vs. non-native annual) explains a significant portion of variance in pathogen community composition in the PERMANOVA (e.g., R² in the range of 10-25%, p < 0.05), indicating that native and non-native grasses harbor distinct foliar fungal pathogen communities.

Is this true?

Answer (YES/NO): YES